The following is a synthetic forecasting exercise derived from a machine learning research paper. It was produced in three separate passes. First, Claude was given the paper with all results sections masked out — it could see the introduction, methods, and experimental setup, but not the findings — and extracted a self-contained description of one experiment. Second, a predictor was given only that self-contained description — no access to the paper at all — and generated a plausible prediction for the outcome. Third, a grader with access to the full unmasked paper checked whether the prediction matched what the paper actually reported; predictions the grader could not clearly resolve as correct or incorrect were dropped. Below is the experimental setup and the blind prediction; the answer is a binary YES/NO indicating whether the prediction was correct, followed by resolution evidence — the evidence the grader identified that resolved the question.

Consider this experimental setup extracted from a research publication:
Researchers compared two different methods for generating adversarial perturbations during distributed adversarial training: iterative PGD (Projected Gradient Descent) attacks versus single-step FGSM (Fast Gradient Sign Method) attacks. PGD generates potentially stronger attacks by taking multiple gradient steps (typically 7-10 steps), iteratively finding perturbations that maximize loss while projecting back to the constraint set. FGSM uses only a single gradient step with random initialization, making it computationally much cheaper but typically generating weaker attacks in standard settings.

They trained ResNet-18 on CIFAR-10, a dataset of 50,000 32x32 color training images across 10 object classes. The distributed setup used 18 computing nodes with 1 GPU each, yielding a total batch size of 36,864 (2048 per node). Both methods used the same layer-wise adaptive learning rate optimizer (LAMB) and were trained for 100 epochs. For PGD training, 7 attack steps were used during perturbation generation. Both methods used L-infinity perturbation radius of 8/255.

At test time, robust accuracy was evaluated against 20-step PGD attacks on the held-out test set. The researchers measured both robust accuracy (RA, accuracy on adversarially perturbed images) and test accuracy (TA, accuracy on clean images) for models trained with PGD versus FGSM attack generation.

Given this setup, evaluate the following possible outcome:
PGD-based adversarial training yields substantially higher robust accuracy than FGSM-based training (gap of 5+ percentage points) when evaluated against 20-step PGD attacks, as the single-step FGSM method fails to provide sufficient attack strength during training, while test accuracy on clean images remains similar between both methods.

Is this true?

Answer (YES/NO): NO